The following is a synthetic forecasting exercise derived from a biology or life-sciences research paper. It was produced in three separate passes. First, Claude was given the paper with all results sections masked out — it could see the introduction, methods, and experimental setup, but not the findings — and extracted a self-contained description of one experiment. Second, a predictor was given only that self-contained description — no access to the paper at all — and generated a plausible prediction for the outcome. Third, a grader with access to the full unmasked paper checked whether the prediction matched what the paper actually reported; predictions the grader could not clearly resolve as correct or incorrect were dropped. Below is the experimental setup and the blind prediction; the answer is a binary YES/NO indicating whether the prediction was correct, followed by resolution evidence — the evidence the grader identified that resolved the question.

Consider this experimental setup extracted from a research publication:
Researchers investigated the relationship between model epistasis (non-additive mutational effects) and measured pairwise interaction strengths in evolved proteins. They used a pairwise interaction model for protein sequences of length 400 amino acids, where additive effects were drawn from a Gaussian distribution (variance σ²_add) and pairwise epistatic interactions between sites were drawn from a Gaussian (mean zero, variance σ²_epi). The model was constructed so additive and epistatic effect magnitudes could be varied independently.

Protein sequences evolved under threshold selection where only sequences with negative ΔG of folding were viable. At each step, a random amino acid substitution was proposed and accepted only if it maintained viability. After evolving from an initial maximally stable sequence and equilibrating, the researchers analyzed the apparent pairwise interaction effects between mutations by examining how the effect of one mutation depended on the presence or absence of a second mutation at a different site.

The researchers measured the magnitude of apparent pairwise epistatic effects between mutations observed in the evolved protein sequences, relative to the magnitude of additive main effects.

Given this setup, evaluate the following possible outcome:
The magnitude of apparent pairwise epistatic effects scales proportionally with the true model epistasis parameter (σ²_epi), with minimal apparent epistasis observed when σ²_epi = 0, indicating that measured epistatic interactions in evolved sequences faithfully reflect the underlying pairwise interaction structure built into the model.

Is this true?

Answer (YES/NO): NO